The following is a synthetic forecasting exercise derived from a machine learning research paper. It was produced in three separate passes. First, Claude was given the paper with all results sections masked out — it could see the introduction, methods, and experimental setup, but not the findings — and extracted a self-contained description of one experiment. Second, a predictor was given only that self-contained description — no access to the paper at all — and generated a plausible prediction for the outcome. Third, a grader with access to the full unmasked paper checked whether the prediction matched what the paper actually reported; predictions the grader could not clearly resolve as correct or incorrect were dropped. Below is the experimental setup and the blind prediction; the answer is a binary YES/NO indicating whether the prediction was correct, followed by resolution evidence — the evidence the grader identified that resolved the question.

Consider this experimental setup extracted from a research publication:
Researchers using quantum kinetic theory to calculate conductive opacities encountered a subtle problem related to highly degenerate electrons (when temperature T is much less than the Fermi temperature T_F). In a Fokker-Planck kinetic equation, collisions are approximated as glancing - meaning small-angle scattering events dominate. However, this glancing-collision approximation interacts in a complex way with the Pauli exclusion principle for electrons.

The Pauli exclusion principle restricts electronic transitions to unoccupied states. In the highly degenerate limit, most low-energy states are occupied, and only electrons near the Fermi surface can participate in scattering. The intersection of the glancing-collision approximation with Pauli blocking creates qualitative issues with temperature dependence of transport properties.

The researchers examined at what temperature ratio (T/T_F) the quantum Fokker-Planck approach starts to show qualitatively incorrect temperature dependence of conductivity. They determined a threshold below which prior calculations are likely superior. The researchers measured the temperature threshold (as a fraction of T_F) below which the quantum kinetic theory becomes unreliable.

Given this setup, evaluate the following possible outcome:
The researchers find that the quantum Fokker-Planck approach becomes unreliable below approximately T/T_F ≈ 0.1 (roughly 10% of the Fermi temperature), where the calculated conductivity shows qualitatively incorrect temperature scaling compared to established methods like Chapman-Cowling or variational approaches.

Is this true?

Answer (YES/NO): YES